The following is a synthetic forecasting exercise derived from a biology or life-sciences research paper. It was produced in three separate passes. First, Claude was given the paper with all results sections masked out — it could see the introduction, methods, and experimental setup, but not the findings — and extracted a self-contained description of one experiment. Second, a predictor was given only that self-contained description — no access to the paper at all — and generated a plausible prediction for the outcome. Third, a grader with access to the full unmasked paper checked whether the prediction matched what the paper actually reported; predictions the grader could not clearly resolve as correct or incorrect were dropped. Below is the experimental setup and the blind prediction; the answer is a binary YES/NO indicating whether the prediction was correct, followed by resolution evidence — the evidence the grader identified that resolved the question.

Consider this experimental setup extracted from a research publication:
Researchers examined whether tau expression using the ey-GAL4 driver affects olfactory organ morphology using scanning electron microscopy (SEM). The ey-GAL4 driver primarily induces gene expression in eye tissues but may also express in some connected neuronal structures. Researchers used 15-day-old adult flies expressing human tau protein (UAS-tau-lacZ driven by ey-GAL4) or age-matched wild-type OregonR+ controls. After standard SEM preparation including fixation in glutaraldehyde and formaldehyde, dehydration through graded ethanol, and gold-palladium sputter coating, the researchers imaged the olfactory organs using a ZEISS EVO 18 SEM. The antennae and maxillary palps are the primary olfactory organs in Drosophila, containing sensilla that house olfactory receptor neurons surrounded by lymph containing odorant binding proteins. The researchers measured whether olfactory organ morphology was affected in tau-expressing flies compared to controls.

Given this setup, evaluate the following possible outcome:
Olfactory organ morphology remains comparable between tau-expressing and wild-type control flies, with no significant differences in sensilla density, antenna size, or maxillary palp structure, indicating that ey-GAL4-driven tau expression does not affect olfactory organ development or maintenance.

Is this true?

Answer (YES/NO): NO